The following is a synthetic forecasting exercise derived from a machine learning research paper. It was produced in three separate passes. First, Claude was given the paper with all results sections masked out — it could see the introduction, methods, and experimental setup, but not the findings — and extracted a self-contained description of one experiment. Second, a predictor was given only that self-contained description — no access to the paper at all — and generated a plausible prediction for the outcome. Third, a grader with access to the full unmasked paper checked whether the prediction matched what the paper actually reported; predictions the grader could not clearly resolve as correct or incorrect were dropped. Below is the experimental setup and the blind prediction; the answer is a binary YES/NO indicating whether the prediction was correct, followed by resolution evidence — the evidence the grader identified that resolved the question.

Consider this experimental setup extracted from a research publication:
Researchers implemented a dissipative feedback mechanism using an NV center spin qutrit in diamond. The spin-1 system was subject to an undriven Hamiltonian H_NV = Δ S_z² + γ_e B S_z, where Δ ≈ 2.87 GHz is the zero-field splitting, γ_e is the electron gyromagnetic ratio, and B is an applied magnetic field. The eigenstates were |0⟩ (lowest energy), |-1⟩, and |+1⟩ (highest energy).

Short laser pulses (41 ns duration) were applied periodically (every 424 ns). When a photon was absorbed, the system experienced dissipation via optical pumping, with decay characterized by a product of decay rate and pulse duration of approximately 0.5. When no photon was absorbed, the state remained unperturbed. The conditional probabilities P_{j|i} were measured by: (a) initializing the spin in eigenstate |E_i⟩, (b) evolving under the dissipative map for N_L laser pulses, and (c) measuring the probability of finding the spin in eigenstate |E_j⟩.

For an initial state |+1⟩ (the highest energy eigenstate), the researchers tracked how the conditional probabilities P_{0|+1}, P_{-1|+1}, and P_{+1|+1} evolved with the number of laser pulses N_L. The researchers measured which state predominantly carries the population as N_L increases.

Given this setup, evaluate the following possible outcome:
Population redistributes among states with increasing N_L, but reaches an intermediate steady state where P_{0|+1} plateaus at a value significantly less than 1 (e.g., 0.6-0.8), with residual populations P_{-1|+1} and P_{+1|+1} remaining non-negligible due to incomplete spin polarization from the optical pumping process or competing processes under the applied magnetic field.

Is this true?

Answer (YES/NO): NO